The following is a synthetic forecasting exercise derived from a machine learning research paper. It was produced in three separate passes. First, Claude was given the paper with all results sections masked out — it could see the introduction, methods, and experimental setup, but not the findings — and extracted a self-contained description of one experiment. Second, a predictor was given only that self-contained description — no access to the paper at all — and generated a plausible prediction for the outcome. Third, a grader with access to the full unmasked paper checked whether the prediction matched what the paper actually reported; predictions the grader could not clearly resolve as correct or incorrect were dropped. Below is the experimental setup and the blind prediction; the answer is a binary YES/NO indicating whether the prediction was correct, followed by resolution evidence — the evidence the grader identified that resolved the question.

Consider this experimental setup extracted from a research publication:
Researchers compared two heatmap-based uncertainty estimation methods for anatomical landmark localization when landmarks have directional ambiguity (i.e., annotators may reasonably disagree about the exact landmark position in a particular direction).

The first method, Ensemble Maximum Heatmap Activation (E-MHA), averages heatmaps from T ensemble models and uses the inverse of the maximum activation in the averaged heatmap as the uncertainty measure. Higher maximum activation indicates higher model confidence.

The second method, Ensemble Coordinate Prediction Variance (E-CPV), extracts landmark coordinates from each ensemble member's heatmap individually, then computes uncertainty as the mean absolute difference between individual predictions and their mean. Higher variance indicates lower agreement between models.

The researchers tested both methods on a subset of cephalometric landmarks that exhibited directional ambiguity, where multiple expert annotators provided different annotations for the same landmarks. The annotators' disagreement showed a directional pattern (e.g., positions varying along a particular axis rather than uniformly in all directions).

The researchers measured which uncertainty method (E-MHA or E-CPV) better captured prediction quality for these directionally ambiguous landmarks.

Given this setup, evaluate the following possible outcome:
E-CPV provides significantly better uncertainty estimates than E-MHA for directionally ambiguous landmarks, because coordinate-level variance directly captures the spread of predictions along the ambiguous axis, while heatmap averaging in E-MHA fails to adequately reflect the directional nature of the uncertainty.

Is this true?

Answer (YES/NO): YES